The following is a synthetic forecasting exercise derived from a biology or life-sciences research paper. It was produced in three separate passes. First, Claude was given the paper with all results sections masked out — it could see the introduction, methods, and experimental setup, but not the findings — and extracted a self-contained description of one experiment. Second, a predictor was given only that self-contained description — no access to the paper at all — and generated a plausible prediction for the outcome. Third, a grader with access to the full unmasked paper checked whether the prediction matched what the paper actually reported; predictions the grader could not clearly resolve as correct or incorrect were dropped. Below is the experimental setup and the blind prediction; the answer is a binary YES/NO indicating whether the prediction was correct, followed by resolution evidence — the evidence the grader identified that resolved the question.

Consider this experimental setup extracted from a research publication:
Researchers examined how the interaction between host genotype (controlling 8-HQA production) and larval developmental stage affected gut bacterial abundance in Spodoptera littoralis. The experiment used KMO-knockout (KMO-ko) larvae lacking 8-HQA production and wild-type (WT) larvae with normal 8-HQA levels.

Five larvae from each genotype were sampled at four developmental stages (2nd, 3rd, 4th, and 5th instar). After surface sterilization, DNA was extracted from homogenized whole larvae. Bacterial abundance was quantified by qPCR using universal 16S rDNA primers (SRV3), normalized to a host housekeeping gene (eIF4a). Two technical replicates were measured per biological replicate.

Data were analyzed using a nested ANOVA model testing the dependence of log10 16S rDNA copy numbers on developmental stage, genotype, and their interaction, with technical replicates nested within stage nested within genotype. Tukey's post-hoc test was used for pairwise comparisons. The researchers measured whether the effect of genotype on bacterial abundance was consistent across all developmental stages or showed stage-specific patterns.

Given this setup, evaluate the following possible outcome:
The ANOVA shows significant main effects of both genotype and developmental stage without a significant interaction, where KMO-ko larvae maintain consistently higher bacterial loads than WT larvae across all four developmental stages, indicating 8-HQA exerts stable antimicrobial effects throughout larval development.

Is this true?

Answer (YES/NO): NO